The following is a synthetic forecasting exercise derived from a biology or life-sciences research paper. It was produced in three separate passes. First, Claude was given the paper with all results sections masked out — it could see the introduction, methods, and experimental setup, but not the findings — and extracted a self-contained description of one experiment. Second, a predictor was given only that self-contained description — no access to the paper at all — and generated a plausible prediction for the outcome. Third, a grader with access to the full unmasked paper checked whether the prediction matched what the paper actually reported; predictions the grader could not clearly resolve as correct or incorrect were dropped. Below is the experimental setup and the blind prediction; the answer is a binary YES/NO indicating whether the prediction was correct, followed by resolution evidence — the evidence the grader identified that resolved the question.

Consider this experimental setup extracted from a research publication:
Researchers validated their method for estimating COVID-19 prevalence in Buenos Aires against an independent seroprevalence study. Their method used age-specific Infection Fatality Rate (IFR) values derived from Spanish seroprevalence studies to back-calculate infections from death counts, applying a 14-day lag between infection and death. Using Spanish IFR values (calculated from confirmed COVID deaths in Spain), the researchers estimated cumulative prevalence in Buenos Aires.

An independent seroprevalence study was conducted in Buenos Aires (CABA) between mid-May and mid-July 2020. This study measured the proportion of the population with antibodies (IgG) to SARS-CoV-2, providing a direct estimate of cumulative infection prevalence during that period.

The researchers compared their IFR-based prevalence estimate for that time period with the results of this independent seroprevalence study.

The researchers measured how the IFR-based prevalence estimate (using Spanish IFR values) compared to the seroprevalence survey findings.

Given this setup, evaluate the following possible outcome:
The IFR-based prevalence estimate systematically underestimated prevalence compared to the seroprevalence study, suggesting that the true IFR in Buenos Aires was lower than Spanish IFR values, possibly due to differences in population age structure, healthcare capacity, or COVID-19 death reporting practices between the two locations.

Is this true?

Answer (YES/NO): NO